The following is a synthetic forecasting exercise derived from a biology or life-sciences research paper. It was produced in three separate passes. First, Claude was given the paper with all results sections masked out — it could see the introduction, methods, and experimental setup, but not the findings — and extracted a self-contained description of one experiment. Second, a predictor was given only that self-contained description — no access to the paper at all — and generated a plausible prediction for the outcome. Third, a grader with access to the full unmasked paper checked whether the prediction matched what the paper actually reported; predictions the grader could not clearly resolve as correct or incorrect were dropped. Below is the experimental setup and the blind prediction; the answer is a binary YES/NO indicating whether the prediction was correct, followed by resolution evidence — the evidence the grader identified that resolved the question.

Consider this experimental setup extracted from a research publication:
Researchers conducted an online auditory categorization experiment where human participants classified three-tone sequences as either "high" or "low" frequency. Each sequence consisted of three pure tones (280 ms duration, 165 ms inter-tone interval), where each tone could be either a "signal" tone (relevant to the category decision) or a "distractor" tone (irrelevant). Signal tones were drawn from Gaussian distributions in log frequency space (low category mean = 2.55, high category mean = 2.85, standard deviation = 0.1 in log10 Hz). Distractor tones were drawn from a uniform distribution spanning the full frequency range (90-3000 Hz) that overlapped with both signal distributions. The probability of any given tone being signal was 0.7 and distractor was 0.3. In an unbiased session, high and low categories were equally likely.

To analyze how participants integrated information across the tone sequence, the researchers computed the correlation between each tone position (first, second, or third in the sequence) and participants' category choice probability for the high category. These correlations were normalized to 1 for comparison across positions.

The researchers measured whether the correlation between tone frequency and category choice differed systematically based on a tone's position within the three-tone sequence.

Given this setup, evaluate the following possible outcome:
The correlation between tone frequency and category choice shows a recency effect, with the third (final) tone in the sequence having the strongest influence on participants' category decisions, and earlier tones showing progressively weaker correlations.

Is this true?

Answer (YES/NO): NO